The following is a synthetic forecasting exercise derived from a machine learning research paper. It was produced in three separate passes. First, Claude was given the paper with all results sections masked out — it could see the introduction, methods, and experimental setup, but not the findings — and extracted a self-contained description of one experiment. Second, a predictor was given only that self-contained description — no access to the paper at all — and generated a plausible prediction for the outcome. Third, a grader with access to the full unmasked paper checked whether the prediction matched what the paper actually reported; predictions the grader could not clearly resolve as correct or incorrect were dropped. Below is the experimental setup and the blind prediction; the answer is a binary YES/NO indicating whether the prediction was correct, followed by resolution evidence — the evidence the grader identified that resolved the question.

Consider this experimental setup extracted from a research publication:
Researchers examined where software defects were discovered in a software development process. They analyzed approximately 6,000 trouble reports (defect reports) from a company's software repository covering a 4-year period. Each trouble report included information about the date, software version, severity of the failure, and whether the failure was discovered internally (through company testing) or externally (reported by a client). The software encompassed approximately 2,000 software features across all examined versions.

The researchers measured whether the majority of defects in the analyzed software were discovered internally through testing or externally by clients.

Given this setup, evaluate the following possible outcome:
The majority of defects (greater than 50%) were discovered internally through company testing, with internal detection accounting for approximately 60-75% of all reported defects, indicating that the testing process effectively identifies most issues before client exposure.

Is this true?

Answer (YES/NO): YES